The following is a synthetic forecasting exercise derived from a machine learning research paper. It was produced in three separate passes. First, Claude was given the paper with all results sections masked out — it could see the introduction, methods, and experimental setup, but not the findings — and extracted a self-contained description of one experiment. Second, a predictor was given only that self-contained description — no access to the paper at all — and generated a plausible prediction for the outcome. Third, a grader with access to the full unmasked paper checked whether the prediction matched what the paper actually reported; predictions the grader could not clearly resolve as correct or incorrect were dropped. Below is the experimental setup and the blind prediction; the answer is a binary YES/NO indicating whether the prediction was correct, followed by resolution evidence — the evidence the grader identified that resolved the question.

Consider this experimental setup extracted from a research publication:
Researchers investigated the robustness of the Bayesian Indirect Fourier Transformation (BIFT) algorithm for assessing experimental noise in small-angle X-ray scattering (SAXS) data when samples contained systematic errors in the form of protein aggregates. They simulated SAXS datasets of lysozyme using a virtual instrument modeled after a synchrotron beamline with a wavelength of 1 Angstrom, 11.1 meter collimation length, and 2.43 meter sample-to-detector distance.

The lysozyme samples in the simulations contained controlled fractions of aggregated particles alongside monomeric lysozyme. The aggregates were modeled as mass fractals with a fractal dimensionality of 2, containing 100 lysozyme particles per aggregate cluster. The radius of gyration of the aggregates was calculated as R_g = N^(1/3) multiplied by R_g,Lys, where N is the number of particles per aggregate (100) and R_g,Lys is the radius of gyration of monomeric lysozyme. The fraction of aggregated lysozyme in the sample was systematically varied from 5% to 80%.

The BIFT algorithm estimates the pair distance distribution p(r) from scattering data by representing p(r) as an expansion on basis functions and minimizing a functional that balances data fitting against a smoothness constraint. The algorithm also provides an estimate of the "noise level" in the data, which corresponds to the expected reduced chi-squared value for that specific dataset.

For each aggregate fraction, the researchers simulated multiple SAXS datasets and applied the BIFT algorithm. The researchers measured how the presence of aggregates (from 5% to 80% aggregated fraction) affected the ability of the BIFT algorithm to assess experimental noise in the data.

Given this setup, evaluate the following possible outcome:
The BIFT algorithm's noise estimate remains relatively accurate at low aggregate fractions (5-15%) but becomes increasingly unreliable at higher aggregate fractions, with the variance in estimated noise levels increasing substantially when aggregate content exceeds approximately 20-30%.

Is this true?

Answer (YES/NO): NO